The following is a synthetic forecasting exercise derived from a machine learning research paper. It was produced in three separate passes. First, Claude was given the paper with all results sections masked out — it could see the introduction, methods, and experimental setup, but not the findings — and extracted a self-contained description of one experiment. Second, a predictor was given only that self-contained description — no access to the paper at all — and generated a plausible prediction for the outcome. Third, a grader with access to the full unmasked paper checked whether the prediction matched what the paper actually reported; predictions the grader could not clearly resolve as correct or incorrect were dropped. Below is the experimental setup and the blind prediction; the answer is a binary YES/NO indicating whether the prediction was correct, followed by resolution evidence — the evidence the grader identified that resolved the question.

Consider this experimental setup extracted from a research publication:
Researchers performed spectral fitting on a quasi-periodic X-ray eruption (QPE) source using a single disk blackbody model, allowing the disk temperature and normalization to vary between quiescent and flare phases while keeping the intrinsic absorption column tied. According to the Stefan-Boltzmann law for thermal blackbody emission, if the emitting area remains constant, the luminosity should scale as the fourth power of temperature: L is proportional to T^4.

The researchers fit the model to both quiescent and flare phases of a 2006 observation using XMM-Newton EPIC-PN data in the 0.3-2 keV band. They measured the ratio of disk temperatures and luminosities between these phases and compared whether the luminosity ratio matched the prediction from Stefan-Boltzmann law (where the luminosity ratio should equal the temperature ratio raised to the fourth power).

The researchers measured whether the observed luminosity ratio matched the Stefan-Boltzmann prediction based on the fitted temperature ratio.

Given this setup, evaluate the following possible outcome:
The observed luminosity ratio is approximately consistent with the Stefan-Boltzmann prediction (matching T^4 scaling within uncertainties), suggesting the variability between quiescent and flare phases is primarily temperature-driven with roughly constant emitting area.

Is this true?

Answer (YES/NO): NO